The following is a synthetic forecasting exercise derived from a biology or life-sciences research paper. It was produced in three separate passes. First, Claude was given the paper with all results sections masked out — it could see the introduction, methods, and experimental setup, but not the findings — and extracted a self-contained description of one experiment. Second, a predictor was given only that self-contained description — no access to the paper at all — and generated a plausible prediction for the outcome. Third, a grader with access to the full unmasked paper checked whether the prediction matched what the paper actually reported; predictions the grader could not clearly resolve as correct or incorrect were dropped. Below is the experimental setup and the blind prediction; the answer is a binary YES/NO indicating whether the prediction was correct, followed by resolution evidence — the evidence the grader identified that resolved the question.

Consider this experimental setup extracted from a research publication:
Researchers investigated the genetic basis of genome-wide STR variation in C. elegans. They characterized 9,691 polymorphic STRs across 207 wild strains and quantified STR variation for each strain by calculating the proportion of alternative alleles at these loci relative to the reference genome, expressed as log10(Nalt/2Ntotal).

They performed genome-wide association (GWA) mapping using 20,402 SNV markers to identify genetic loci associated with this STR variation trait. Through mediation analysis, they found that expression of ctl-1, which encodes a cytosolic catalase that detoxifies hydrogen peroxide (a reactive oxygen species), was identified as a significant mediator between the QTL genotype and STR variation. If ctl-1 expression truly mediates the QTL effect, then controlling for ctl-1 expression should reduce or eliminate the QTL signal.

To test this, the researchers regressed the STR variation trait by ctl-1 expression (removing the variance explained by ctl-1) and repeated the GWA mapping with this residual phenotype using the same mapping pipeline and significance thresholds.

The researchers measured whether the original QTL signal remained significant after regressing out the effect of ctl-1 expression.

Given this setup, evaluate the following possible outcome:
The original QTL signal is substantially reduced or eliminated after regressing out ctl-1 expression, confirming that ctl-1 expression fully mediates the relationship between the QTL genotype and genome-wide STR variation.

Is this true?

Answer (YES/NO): YES